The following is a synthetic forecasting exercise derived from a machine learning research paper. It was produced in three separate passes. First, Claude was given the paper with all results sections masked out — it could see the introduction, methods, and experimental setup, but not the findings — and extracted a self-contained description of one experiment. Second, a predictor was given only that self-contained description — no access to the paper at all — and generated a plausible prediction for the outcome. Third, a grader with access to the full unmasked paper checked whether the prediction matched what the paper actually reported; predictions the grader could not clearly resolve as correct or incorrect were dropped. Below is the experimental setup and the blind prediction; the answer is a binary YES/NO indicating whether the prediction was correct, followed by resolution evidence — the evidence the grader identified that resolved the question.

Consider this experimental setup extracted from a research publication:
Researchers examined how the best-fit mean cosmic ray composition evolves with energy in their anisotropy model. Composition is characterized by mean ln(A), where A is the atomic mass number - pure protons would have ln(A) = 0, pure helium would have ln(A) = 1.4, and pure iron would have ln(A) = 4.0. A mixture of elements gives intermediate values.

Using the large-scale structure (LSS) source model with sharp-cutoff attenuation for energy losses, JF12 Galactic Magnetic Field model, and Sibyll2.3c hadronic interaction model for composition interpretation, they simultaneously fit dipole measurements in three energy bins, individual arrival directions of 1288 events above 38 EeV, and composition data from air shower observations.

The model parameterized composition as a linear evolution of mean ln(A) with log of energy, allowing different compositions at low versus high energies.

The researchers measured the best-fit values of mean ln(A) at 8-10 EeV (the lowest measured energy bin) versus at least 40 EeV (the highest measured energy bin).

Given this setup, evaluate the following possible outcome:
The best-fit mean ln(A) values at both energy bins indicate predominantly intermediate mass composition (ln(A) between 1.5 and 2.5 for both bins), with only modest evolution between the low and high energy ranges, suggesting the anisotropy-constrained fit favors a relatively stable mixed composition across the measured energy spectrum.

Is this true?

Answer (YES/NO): NO